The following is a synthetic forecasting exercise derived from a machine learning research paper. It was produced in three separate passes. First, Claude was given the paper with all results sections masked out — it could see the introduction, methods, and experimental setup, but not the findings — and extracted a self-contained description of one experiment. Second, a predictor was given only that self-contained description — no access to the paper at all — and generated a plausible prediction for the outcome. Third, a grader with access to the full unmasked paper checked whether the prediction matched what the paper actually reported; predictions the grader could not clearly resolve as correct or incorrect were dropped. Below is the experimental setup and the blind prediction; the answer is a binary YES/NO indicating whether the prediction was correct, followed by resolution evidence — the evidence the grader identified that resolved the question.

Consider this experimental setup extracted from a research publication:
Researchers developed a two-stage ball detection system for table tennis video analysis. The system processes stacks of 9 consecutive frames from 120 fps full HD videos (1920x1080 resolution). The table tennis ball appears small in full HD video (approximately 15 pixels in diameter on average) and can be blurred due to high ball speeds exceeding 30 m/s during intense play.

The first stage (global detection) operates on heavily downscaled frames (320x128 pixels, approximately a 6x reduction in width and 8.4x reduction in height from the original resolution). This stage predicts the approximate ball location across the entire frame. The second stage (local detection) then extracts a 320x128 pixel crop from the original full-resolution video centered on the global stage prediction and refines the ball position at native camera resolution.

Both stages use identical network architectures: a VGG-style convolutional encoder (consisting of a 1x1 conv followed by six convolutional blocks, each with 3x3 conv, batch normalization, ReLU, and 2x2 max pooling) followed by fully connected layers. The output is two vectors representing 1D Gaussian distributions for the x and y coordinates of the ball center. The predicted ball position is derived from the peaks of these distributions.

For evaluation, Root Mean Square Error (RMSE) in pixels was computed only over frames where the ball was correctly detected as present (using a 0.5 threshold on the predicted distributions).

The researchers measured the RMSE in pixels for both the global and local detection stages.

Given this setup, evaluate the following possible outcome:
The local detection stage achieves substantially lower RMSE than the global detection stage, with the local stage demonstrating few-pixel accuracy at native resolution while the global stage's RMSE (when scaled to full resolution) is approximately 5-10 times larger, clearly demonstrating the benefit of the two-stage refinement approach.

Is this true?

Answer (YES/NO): NO